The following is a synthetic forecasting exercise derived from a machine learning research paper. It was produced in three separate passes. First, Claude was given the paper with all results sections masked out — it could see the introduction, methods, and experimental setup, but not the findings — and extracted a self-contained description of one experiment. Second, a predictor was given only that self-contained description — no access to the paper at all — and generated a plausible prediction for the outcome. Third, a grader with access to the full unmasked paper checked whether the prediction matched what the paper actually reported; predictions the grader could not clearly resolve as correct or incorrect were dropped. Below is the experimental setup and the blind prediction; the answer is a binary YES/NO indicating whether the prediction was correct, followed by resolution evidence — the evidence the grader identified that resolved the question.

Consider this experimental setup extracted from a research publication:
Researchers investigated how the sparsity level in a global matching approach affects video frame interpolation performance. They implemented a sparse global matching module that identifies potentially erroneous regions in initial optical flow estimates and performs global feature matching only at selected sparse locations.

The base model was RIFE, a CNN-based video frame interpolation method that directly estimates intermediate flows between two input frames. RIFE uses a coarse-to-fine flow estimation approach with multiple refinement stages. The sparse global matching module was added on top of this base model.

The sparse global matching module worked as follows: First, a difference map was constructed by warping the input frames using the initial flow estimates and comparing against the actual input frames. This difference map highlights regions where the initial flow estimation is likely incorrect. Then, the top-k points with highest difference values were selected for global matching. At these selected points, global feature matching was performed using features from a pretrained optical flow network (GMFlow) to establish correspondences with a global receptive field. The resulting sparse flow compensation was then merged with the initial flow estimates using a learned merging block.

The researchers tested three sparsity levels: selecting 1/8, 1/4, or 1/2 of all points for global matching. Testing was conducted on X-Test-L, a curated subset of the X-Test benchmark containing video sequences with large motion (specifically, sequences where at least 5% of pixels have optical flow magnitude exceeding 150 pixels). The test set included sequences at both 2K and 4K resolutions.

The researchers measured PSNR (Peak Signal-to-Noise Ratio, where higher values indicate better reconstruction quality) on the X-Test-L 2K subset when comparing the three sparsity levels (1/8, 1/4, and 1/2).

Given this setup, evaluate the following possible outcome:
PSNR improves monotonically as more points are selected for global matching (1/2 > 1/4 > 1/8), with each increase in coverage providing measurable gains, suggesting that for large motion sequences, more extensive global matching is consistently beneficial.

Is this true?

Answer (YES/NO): YES